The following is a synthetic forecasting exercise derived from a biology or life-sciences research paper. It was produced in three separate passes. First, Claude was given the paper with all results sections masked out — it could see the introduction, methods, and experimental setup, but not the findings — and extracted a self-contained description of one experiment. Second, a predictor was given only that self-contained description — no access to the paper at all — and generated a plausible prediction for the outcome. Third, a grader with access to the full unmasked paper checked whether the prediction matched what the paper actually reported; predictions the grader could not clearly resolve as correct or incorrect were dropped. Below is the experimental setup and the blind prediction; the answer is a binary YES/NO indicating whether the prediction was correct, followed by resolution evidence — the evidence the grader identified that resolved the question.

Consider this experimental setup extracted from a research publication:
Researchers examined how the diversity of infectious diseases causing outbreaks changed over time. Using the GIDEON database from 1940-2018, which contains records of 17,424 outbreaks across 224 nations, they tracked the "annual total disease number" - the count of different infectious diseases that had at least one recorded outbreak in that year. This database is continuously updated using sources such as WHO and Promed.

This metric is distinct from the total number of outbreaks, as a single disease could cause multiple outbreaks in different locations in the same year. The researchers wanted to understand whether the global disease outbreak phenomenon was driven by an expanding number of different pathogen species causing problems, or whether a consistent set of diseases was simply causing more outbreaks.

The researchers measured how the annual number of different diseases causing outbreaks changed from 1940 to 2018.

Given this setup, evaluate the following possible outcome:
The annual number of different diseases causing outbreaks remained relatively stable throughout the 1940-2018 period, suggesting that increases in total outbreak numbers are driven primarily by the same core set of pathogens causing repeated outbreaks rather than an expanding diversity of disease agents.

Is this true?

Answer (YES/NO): NO